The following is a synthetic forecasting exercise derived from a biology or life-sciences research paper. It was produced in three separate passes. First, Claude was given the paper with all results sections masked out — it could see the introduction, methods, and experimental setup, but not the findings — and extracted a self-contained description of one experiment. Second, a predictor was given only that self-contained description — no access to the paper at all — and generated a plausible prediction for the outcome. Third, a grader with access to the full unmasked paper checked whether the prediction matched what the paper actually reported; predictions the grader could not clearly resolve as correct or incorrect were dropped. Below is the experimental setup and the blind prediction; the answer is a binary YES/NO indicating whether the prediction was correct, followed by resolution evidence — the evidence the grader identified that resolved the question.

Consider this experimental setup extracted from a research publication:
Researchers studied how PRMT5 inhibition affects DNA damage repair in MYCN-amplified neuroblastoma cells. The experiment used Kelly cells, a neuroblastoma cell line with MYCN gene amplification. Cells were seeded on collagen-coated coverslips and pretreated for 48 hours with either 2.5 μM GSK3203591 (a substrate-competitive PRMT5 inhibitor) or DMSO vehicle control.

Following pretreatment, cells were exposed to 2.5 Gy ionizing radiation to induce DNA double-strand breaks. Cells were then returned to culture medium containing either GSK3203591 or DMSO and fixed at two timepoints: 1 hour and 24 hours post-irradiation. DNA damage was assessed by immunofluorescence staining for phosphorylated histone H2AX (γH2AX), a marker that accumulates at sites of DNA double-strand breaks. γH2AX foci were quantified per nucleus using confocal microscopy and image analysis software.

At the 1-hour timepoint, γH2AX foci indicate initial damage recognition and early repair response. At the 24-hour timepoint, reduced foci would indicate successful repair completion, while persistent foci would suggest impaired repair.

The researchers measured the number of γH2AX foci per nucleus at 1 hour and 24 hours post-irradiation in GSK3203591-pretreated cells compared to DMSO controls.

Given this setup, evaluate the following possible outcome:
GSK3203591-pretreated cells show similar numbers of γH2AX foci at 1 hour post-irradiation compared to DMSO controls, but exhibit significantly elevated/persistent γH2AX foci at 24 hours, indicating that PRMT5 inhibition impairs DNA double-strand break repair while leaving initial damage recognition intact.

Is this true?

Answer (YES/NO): NO